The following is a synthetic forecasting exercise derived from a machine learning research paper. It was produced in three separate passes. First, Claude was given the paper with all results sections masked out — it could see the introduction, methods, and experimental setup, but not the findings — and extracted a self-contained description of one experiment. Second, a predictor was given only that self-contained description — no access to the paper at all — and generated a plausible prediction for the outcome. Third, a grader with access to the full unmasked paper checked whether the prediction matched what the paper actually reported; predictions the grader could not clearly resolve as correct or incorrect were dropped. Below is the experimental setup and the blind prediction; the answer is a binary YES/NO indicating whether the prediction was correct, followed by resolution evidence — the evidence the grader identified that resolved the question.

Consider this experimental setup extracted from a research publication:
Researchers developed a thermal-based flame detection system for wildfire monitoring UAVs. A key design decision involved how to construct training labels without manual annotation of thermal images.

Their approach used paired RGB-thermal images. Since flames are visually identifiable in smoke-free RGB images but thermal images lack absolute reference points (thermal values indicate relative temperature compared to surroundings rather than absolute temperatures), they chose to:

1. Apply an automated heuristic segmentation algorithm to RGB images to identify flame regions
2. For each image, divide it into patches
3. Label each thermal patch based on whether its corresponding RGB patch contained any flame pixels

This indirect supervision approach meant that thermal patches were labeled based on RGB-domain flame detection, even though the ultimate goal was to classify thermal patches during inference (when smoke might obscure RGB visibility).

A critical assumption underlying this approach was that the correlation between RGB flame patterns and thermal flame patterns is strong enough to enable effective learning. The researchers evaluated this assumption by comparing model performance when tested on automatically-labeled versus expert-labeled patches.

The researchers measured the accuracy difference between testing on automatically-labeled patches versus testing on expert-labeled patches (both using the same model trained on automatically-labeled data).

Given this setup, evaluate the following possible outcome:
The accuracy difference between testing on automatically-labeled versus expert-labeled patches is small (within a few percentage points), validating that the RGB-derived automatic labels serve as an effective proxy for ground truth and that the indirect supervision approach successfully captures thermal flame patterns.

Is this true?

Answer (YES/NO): NO